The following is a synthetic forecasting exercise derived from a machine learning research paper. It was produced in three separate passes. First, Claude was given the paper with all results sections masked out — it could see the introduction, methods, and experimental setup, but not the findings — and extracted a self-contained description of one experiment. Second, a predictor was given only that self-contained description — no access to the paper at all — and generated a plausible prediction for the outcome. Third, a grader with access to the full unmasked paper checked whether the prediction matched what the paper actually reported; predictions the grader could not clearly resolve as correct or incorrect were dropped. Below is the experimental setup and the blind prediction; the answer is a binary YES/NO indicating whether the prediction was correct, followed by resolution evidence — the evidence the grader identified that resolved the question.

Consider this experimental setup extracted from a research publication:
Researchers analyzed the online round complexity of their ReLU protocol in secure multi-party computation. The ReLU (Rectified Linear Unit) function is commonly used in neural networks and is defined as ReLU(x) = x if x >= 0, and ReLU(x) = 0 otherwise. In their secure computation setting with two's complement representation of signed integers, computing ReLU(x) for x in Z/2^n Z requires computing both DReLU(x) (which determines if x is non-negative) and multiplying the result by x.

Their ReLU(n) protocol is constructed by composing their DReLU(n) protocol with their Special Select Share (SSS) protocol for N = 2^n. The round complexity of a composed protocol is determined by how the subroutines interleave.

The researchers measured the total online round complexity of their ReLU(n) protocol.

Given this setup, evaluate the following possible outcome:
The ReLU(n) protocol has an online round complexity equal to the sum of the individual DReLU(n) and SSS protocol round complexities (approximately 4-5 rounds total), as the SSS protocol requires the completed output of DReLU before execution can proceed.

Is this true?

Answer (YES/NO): YES